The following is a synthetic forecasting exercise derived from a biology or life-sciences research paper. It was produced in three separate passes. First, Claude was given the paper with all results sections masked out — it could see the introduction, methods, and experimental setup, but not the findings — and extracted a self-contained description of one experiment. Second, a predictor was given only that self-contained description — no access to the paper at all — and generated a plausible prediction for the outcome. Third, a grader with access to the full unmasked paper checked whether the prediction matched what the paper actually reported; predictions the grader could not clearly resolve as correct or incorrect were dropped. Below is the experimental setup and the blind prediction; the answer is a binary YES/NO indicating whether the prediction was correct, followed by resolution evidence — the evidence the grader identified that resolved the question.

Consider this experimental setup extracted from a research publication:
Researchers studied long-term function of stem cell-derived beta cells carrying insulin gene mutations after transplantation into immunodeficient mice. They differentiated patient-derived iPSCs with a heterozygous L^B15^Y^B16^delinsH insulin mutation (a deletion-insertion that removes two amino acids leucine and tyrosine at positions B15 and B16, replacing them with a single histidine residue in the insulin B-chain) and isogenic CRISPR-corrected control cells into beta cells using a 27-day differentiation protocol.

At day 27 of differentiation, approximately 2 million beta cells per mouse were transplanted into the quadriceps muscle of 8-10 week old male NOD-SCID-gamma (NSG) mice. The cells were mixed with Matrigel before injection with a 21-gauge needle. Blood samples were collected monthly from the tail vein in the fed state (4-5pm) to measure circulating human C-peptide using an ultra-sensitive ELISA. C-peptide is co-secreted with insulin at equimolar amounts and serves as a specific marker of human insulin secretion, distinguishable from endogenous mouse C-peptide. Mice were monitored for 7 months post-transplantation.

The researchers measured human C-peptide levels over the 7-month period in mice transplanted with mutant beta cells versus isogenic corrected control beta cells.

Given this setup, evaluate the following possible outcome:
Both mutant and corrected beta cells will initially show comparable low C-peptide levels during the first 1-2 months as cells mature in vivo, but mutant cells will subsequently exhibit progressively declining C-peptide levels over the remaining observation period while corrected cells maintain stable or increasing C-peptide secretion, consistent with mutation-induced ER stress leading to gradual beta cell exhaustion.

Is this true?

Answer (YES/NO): NO